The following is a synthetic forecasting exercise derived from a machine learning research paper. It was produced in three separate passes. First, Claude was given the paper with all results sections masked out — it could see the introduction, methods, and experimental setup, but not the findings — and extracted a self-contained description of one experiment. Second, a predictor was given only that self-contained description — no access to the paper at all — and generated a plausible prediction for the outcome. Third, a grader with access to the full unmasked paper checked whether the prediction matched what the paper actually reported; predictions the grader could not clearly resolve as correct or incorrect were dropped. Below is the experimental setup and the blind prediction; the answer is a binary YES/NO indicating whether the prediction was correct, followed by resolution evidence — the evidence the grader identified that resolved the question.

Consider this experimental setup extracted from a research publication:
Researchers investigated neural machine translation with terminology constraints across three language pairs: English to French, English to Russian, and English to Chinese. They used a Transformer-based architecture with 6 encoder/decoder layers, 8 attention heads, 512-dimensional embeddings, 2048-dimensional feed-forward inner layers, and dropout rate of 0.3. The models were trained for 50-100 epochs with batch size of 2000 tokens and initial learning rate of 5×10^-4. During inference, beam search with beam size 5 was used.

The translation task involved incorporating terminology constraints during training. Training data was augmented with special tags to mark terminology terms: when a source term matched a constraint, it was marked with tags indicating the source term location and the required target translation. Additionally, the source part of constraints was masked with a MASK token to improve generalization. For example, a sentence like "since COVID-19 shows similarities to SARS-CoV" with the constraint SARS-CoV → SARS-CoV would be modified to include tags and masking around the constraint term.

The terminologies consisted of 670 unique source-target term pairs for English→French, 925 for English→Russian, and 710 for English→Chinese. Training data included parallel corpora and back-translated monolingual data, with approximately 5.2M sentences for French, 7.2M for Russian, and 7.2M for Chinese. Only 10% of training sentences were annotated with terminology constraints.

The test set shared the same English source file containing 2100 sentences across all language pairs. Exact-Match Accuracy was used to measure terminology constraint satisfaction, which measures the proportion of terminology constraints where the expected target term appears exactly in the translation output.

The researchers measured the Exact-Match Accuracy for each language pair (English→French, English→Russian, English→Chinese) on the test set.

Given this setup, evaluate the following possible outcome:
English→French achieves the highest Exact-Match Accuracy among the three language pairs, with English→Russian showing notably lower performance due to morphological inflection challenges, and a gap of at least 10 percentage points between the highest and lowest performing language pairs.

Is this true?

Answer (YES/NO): NO